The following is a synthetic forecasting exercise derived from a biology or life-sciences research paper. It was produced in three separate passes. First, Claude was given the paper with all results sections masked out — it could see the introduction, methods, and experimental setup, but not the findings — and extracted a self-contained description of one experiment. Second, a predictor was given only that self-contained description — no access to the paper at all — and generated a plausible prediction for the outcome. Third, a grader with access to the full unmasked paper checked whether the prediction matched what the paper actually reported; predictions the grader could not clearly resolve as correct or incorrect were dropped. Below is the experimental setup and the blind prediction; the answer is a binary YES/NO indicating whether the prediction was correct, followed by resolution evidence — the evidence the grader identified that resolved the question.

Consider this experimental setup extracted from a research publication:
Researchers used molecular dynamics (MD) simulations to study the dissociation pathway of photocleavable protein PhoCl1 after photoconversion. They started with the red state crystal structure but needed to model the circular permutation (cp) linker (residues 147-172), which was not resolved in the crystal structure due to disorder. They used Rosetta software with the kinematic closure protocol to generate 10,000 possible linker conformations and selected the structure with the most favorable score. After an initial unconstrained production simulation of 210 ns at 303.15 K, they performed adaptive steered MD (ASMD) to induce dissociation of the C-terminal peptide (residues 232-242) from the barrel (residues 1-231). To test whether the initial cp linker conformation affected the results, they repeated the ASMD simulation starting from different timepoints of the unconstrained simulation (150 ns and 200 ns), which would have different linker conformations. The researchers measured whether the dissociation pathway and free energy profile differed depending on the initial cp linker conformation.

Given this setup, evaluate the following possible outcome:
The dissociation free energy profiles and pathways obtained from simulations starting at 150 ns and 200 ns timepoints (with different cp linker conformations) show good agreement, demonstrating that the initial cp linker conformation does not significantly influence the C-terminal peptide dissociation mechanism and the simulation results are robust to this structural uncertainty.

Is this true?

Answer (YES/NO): YES